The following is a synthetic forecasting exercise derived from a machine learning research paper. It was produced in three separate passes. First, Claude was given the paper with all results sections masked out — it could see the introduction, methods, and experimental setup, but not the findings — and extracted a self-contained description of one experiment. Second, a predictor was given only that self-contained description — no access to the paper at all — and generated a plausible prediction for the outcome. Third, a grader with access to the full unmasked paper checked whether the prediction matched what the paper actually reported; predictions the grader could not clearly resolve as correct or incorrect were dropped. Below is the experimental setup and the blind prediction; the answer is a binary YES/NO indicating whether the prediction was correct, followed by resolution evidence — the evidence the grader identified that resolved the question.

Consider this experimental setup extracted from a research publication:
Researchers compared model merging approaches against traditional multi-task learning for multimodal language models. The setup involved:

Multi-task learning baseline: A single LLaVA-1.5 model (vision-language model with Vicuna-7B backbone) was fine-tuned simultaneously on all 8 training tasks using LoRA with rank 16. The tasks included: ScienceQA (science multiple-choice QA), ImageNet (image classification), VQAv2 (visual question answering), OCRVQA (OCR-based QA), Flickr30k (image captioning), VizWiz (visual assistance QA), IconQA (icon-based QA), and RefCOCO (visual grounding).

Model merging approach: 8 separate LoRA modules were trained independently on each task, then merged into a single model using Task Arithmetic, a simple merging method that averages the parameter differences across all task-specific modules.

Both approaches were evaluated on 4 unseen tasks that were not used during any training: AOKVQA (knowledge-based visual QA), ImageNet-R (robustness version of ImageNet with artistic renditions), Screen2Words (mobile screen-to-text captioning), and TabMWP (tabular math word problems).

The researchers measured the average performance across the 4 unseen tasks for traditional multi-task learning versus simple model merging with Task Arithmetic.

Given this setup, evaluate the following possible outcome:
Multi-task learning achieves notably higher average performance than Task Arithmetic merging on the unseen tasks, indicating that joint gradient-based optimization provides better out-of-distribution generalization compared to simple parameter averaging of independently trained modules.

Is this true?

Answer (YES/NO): YES